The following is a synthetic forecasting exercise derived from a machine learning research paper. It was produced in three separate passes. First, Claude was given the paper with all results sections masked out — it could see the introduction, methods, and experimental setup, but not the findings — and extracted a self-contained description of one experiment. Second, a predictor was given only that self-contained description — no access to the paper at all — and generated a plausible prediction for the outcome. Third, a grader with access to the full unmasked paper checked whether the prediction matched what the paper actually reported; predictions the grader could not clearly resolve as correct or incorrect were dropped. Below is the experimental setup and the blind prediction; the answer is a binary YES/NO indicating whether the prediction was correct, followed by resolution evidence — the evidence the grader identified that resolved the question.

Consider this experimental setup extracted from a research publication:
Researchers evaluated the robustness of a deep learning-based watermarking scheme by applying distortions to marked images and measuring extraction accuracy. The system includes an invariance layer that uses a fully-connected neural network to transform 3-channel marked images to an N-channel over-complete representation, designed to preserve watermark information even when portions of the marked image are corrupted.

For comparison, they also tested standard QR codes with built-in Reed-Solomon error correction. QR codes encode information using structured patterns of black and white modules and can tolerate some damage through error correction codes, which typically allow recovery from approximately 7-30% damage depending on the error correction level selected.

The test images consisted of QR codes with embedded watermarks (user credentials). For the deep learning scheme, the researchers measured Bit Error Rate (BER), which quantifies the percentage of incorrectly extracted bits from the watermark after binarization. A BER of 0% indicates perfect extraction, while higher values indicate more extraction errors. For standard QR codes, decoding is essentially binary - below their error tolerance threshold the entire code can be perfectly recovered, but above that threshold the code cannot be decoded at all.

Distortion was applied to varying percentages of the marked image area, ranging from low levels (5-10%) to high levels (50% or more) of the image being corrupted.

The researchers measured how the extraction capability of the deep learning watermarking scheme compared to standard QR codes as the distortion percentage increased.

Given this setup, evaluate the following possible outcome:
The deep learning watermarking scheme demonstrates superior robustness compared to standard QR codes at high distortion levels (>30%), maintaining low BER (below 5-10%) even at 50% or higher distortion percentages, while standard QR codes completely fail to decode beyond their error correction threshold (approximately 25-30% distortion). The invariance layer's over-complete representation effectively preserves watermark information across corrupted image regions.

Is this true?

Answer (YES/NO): NO